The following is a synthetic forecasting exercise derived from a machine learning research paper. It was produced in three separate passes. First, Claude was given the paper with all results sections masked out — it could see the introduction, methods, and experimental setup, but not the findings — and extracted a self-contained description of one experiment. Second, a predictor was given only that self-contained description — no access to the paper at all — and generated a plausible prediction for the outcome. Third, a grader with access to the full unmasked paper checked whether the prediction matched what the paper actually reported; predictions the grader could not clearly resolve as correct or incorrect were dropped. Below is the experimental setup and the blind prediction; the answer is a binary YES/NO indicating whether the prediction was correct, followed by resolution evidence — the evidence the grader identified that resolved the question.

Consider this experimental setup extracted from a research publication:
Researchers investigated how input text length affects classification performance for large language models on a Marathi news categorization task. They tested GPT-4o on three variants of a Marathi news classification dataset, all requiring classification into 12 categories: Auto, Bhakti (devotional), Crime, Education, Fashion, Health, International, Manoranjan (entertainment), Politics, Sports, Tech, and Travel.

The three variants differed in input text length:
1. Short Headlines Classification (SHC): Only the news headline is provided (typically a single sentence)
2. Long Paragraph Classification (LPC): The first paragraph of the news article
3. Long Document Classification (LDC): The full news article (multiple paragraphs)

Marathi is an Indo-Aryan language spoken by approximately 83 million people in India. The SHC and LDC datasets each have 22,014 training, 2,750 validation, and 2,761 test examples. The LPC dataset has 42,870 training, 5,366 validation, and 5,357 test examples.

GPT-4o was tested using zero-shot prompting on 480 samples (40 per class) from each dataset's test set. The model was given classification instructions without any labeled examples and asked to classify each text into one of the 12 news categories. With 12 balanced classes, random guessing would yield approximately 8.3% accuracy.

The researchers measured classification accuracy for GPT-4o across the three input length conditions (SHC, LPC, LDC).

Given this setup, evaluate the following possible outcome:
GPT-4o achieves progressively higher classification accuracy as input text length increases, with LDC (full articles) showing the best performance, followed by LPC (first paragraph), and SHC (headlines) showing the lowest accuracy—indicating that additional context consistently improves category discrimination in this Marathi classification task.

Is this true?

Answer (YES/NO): NO